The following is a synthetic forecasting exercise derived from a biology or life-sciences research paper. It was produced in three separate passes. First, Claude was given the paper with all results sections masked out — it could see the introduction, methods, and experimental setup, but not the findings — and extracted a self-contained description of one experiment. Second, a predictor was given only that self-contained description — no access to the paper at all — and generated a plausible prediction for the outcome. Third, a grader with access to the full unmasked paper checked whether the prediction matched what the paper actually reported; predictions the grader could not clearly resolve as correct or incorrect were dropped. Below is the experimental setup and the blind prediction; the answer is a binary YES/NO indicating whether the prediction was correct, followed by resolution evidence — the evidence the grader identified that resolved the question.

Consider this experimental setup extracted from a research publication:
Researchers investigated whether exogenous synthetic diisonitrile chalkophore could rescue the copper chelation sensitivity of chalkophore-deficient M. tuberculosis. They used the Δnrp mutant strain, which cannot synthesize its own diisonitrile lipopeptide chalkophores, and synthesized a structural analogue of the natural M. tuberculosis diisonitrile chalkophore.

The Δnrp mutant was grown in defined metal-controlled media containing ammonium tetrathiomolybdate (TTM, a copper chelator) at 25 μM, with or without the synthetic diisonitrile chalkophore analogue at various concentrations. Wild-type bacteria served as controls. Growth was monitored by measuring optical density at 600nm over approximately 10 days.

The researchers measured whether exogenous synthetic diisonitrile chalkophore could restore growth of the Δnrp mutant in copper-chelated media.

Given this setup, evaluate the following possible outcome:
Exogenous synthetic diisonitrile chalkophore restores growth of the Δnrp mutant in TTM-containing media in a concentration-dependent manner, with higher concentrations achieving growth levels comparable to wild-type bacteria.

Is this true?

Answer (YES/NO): NO